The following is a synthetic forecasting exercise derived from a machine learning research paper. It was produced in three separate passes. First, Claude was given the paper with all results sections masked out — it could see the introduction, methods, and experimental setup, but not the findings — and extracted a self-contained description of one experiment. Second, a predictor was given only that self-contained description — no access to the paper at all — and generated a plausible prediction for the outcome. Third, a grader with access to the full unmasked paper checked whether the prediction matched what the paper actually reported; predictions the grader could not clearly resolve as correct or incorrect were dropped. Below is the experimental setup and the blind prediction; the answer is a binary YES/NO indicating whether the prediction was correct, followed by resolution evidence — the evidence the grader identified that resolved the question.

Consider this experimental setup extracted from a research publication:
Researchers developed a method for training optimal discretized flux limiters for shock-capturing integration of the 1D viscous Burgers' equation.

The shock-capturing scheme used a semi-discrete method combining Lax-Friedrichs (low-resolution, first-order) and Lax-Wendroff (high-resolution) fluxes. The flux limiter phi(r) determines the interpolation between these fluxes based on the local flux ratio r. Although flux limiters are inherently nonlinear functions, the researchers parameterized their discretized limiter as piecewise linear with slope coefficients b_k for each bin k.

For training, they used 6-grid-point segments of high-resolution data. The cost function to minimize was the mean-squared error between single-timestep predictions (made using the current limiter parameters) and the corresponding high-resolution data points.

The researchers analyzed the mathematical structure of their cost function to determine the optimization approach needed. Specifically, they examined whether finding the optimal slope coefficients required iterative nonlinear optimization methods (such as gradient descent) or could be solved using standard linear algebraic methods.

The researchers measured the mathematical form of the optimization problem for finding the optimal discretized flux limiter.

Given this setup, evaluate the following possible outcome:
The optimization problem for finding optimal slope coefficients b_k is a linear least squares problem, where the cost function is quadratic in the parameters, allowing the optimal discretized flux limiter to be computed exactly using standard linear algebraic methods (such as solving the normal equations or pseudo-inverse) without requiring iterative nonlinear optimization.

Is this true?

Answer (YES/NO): YES